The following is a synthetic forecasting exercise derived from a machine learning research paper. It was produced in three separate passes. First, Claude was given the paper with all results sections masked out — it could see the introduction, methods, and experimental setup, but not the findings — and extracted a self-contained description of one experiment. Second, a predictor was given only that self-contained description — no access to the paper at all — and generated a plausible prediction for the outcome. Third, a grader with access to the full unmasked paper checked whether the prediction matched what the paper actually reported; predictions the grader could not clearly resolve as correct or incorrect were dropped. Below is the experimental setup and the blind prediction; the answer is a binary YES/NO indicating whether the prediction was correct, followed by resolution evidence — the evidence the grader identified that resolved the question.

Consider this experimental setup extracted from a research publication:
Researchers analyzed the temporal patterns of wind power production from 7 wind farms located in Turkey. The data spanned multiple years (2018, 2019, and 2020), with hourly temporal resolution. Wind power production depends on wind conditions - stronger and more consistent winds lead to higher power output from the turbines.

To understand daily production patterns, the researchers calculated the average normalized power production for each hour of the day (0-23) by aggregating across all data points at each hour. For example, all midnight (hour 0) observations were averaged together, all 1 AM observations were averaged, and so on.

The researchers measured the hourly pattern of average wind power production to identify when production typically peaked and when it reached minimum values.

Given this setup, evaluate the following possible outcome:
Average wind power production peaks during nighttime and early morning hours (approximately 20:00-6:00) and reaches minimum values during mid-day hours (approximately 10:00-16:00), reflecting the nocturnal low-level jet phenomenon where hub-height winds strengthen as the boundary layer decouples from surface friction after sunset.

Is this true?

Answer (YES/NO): NO